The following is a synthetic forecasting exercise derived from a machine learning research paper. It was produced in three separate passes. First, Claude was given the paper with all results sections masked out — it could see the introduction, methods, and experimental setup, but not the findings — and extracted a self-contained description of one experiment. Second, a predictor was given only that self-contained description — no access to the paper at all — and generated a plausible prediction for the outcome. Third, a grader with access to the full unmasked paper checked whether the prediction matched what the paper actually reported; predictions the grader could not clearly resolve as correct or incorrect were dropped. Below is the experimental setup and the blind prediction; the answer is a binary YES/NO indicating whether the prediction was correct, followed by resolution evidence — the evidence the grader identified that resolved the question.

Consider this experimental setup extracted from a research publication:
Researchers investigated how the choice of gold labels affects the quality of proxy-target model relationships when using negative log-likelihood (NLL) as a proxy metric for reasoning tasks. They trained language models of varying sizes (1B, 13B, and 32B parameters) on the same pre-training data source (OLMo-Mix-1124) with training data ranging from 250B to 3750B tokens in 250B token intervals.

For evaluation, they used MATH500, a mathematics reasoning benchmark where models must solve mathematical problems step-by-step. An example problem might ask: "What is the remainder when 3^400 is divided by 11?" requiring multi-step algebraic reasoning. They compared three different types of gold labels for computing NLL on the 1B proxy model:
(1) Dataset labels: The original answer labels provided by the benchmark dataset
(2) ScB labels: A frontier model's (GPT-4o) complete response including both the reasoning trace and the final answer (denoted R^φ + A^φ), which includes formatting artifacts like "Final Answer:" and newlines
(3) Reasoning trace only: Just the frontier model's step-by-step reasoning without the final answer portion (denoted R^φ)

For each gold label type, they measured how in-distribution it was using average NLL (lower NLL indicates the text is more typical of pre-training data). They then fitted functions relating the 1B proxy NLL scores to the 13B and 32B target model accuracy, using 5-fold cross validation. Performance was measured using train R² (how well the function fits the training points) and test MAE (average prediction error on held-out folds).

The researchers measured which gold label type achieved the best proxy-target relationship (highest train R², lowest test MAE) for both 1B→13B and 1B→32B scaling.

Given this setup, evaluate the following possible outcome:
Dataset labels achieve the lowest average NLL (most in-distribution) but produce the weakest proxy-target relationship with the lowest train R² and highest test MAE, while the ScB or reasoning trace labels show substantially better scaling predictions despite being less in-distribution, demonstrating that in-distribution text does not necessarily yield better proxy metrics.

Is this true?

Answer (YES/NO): NO